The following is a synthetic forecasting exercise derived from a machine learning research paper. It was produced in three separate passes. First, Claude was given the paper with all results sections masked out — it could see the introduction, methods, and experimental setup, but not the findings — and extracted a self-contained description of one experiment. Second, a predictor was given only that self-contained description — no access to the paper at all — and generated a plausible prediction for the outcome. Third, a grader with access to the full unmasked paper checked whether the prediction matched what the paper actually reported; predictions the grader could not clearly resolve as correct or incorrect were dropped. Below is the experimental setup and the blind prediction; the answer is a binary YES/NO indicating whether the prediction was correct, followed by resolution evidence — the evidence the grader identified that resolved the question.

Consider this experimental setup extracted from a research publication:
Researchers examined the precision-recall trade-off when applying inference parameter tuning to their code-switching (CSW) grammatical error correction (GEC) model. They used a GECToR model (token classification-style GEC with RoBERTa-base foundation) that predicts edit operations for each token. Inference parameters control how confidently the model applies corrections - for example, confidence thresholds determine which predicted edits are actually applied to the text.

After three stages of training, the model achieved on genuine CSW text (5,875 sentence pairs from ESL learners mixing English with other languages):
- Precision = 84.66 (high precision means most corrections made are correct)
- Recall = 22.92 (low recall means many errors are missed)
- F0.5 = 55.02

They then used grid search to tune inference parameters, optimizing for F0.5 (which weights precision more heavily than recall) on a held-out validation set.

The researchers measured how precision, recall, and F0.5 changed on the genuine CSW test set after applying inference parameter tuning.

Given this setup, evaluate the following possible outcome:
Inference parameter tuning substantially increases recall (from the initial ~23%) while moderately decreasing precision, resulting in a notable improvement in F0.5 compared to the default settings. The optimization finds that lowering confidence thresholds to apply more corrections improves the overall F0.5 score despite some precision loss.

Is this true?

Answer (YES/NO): YES